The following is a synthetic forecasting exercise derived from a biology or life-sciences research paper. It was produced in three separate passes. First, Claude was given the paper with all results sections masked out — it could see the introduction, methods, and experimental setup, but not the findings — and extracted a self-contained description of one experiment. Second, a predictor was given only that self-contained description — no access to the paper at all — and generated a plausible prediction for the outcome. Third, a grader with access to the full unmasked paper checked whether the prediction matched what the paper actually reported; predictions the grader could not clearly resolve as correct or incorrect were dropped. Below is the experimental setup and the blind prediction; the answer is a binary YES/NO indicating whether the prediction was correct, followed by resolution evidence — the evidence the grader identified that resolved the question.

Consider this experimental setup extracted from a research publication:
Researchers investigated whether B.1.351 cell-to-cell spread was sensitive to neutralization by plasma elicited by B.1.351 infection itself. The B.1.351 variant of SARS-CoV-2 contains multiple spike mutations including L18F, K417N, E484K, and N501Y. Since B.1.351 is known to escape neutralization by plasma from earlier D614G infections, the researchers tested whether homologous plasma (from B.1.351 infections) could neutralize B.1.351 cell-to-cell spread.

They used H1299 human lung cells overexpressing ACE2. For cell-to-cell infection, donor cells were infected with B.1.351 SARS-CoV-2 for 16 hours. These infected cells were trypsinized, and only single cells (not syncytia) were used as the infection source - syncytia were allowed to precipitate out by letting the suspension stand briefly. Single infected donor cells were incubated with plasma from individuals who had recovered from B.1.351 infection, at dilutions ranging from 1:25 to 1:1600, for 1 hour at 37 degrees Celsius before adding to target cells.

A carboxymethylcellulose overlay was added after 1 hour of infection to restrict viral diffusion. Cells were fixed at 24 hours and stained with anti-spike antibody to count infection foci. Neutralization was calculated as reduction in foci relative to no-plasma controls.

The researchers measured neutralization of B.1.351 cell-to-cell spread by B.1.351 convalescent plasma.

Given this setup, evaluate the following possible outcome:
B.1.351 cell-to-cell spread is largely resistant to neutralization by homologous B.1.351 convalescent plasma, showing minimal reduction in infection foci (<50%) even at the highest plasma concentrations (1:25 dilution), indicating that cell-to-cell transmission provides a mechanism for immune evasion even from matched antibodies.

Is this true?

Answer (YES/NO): YES